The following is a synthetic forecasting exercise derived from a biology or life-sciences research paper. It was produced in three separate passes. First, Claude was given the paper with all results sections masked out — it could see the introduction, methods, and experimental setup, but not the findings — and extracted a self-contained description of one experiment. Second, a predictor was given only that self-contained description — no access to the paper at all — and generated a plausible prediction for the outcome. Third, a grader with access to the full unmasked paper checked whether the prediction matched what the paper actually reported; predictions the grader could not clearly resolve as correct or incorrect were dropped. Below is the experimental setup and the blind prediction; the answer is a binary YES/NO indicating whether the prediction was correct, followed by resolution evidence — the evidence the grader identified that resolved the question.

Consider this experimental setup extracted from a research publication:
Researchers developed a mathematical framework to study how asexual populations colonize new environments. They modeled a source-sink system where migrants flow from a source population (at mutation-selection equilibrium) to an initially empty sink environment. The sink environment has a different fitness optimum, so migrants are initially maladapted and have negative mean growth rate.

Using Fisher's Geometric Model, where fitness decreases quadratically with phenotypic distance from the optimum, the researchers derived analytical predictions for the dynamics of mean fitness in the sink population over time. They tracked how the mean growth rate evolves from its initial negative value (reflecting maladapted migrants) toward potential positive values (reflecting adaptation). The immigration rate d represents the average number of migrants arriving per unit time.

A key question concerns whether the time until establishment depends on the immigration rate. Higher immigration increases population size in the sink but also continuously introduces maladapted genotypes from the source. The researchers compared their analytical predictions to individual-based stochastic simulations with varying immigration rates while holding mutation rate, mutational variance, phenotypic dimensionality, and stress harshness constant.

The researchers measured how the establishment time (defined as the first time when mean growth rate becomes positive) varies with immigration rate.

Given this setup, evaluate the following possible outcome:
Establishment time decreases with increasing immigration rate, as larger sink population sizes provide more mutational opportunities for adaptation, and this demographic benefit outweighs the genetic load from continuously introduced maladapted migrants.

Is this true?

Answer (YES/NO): NO